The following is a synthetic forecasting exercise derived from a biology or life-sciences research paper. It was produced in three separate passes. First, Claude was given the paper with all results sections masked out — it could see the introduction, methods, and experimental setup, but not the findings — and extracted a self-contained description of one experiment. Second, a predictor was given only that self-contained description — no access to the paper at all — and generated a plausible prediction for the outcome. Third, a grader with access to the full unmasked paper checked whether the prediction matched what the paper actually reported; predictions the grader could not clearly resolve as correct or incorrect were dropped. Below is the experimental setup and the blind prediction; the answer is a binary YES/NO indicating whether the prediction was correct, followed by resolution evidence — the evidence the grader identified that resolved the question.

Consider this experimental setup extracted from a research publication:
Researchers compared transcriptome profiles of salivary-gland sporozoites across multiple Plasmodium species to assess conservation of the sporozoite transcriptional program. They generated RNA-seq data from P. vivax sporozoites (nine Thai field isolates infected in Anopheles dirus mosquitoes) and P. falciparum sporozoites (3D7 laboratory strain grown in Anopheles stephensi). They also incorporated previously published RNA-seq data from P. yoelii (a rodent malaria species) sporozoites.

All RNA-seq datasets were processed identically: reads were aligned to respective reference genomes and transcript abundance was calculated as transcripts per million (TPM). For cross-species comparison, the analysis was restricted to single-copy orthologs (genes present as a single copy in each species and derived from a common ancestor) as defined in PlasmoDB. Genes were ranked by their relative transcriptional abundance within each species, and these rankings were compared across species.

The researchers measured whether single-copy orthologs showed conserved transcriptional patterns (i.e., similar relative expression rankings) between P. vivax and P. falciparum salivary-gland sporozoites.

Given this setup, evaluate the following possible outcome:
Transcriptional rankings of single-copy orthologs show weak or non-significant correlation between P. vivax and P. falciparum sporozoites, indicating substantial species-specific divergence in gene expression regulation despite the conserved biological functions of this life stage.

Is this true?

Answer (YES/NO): NO